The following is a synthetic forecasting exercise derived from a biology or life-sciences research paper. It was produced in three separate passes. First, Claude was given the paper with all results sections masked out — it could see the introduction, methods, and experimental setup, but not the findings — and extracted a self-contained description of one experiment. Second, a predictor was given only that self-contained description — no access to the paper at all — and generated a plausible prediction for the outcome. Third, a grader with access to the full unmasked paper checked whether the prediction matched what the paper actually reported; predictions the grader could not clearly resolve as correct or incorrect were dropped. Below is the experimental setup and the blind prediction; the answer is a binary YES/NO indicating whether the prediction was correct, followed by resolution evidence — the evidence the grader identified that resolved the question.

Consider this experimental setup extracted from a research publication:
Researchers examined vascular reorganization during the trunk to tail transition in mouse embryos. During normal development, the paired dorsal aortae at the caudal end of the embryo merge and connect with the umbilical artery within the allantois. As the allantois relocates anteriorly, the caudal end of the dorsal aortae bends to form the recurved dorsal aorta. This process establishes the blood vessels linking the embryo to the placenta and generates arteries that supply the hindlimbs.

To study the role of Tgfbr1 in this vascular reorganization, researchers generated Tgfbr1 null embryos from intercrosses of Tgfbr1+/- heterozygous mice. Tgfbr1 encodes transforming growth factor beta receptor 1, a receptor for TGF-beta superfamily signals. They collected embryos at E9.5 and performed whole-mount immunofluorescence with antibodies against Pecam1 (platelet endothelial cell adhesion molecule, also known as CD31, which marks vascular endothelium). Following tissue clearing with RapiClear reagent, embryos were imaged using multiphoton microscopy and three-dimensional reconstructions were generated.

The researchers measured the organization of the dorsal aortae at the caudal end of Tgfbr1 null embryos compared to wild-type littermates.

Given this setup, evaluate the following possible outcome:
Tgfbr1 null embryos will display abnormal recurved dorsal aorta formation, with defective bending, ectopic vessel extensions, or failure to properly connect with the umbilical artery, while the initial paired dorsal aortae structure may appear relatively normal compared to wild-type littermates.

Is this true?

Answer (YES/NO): NO